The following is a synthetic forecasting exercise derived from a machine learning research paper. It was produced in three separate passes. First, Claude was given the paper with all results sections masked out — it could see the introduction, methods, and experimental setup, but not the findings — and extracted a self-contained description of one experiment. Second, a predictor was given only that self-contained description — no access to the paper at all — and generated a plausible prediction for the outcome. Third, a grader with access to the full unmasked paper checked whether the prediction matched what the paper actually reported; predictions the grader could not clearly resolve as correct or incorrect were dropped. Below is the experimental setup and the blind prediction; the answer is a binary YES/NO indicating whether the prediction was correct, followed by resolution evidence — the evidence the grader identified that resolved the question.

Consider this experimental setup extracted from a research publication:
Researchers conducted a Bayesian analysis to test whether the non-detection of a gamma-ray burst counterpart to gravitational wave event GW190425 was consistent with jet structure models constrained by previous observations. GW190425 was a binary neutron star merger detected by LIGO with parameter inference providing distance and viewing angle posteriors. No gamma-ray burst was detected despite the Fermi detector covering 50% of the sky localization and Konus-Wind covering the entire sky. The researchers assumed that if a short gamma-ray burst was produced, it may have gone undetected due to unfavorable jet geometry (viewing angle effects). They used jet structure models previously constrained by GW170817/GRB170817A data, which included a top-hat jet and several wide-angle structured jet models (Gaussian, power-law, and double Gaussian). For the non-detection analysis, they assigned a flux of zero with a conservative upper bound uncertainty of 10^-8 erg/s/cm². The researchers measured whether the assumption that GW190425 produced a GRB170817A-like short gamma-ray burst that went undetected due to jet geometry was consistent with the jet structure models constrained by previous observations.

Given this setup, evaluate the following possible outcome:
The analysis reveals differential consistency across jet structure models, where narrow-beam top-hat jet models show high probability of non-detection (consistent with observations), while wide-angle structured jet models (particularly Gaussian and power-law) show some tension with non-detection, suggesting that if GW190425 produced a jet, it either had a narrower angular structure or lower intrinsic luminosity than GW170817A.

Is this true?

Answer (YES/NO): NO